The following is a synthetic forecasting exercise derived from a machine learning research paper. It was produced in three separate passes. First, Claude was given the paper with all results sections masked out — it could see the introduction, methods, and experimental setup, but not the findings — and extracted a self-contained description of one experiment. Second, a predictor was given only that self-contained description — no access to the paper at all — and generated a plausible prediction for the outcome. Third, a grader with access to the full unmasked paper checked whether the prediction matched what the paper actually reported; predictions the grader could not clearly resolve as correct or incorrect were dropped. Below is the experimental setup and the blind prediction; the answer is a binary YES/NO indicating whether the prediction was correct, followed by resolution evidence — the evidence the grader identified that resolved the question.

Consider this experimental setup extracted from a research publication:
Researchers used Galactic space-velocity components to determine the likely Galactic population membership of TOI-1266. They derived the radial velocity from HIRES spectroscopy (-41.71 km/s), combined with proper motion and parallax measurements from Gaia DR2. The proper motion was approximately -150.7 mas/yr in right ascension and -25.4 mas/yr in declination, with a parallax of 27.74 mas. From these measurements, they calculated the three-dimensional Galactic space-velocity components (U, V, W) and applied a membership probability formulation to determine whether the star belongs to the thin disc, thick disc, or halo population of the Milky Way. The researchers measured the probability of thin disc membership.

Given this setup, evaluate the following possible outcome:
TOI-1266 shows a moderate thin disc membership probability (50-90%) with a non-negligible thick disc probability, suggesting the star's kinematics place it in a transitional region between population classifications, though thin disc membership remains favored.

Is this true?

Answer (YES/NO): NO